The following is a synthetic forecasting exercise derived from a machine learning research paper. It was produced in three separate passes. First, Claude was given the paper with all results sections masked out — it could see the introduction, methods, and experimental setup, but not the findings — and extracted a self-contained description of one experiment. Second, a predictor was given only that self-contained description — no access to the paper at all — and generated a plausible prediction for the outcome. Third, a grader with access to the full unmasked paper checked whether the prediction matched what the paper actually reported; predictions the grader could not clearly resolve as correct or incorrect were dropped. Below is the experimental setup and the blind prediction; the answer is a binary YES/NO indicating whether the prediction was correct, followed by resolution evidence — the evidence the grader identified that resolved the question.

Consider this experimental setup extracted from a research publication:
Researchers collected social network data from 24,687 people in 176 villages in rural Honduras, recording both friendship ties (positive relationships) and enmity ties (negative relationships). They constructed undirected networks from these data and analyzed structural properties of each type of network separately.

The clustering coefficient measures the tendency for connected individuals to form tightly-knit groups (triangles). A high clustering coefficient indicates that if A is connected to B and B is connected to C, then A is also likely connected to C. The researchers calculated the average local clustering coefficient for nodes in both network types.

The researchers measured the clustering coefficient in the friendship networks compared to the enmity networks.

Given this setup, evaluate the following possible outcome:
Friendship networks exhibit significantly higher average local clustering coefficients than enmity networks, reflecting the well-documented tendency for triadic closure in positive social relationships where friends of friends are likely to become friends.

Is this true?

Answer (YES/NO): YES